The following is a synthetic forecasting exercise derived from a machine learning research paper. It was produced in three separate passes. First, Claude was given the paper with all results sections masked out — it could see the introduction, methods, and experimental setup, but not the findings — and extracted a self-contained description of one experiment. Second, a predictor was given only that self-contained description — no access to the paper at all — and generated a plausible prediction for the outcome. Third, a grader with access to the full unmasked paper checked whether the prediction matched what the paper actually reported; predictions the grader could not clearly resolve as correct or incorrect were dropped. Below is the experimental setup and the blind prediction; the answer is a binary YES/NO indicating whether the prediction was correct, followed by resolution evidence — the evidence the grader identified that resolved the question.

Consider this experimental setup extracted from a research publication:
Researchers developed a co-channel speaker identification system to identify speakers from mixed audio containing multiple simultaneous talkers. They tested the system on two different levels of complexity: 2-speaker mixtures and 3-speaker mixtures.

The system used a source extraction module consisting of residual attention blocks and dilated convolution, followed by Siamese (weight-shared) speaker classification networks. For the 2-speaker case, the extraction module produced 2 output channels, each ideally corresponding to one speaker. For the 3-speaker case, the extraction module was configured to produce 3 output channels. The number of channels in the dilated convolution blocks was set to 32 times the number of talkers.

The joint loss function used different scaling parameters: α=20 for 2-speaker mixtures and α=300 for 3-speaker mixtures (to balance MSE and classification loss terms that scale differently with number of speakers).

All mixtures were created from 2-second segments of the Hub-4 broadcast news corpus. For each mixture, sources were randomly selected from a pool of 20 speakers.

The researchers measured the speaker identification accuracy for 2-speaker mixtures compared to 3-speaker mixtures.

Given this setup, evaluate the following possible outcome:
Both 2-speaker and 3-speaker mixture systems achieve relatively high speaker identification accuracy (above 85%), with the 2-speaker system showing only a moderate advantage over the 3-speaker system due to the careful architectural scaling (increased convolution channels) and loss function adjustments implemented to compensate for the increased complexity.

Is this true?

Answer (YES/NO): NO